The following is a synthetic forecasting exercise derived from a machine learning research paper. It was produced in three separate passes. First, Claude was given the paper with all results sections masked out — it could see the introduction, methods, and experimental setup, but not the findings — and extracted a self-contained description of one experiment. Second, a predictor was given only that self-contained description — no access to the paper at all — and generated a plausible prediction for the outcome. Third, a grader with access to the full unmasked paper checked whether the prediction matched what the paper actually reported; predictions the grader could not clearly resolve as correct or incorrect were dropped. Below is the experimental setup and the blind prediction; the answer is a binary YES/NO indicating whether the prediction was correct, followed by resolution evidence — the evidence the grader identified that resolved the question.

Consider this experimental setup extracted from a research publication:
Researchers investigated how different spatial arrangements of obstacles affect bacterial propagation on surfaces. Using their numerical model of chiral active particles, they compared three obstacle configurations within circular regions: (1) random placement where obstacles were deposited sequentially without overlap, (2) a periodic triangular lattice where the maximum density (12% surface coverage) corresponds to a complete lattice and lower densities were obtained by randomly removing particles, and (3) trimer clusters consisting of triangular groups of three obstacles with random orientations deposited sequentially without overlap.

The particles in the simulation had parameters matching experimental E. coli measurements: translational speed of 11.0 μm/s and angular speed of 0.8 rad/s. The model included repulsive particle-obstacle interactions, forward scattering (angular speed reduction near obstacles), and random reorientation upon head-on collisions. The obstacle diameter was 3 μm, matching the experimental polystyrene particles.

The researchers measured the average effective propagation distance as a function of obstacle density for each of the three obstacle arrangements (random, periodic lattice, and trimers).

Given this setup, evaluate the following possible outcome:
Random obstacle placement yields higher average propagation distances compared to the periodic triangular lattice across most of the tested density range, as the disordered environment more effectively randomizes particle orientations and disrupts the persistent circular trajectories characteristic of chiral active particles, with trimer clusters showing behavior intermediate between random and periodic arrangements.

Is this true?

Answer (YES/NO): NO